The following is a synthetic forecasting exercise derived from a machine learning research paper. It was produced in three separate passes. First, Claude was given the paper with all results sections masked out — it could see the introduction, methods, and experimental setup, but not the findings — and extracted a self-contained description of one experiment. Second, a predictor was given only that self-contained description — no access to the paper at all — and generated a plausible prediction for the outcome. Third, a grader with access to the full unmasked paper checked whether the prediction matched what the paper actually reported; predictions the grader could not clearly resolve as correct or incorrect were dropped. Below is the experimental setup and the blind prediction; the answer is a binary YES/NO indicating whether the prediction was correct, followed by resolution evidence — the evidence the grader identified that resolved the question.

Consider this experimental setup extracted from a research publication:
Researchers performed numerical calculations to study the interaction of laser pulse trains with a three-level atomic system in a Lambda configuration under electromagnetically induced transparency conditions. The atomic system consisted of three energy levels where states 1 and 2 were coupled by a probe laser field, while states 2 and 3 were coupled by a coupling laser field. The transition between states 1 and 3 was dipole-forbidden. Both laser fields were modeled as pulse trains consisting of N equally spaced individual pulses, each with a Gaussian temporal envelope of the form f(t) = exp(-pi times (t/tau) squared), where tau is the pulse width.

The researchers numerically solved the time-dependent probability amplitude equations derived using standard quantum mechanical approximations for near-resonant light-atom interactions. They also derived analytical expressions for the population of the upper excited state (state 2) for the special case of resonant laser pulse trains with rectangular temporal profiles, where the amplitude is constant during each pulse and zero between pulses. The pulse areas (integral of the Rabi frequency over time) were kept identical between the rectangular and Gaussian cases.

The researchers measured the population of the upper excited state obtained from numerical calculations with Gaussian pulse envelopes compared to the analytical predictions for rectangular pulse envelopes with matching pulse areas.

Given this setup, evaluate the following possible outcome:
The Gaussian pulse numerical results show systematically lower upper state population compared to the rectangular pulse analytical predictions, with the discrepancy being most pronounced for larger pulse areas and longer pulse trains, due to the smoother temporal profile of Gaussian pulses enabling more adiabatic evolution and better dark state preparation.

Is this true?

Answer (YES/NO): NO